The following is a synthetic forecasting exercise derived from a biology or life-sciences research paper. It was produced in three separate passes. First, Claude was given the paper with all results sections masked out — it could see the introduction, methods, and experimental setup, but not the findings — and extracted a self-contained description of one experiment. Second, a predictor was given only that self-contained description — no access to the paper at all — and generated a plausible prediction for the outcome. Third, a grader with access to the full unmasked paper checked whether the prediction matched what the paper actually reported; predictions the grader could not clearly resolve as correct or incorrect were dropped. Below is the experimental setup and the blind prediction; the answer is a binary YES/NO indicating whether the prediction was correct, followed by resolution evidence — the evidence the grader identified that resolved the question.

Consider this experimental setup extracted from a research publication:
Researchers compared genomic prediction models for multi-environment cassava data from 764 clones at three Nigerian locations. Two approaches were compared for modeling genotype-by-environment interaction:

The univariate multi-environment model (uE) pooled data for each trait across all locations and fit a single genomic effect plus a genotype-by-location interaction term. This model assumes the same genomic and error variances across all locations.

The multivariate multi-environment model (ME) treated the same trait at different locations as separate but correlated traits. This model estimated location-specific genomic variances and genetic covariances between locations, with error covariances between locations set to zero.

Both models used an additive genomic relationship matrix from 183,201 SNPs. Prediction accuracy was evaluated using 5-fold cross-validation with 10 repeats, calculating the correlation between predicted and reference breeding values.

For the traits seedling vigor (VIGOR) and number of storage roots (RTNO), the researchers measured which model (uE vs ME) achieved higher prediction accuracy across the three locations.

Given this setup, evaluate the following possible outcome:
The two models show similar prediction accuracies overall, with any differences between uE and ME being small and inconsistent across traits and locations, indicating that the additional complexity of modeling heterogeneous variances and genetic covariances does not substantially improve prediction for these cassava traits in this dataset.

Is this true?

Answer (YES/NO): NO